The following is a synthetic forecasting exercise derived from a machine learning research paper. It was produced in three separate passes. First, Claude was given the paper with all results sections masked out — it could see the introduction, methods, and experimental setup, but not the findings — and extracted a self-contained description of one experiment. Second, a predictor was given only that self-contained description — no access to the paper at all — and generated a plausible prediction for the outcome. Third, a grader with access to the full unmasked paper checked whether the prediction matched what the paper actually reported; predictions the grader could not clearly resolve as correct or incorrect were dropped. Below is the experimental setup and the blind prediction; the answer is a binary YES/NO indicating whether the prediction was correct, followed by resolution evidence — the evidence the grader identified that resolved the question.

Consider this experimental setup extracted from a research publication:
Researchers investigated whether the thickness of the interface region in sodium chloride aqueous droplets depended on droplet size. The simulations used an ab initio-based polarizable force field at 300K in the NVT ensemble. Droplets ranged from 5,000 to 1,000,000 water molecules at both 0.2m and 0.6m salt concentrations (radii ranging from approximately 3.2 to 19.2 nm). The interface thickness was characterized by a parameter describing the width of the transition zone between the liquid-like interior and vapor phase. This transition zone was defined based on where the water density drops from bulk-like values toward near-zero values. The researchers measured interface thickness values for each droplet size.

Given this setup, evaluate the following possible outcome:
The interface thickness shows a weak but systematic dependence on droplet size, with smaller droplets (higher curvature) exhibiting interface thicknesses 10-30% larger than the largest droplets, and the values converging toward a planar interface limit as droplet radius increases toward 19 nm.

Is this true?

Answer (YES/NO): NO